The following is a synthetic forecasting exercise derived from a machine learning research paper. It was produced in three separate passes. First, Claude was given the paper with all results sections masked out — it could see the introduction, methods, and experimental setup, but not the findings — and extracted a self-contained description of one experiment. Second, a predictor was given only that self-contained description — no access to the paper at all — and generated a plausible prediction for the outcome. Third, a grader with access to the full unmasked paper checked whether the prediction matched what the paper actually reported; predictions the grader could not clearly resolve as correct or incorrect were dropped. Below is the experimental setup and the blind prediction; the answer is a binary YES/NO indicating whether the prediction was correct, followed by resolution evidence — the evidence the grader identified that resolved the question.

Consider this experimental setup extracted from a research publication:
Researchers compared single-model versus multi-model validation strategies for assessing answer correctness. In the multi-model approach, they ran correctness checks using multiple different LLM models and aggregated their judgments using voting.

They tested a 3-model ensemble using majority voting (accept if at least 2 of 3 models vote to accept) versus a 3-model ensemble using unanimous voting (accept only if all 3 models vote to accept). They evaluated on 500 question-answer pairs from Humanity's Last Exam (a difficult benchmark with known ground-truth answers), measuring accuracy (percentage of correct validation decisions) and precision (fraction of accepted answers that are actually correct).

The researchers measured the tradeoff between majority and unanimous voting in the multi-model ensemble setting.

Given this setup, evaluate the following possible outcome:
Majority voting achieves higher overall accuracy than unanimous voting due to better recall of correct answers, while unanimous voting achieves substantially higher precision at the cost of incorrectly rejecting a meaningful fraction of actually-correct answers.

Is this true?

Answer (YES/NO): NO